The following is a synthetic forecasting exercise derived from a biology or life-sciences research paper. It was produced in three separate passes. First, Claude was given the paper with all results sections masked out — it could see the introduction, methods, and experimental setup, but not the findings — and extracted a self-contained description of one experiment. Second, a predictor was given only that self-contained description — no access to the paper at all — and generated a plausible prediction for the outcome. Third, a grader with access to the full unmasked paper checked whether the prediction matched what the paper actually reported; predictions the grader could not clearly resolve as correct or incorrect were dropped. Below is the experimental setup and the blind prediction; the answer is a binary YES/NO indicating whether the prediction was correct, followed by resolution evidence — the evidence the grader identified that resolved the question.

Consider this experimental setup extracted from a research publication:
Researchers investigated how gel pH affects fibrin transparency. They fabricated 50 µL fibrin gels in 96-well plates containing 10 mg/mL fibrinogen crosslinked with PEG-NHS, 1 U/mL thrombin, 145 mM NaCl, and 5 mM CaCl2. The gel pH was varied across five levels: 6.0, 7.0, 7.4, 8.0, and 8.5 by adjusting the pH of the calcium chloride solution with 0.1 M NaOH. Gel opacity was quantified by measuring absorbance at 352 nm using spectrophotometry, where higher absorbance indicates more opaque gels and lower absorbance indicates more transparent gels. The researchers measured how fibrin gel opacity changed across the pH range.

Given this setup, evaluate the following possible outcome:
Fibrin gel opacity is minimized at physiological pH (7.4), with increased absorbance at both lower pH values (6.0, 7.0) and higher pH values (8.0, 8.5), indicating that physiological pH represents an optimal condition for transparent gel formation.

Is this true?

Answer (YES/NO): NO